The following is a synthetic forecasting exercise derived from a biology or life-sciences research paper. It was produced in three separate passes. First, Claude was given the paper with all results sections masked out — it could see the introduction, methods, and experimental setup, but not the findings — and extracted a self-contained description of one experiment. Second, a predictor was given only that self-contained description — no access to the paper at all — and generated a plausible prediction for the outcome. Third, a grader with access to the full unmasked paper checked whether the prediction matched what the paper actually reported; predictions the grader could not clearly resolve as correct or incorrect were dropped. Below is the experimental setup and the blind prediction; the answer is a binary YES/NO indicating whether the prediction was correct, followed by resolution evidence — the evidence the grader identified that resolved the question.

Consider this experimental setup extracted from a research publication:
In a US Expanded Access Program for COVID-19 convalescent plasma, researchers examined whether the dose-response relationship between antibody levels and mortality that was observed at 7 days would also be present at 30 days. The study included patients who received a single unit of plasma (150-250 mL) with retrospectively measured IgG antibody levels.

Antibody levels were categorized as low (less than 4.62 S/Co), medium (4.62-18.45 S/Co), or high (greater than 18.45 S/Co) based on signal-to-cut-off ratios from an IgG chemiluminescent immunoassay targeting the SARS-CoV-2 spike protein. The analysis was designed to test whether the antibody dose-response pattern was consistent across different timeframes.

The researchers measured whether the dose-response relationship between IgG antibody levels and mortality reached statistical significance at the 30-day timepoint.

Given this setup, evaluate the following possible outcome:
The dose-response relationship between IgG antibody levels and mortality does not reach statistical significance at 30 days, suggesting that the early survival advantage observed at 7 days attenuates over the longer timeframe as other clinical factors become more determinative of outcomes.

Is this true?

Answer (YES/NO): NO